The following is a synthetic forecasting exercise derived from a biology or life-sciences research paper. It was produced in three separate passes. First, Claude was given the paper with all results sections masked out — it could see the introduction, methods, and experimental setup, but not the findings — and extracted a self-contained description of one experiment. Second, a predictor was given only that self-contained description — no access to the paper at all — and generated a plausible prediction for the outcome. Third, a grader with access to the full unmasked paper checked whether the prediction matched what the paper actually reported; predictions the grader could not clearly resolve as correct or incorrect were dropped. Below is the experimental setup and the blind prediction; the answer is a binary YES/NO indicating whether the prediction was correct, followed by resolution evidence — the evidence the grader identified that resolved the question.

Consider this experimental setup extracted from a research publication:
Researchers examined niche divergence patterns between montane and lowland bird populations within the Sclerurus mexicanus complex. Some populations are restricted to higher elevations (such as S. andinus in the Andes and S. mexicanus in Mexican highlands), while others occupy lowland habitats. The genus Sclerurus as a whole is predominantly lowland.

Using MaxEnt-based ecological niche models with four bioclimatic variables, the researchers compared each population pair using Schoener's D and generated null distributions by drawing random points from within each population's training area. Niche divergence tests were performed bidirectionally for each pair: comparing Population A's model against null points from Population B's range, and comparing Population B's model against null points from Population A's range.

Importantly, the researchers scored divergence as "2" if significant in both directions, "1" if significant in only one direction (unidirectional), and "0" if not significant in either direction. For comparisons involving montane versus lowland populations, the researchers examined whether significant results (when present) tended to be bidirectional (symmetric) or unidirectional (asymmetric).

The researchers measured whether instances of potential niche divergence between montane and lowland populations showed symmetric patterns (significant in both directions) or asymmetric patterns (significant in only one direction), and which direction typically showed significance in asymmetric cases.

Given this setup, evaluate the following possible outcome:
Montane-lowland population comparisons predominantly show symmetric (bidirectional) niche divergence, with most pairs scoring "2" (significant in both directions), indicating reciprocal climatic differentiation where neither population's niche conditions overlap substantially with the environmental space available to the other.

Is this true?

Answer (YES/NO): NO